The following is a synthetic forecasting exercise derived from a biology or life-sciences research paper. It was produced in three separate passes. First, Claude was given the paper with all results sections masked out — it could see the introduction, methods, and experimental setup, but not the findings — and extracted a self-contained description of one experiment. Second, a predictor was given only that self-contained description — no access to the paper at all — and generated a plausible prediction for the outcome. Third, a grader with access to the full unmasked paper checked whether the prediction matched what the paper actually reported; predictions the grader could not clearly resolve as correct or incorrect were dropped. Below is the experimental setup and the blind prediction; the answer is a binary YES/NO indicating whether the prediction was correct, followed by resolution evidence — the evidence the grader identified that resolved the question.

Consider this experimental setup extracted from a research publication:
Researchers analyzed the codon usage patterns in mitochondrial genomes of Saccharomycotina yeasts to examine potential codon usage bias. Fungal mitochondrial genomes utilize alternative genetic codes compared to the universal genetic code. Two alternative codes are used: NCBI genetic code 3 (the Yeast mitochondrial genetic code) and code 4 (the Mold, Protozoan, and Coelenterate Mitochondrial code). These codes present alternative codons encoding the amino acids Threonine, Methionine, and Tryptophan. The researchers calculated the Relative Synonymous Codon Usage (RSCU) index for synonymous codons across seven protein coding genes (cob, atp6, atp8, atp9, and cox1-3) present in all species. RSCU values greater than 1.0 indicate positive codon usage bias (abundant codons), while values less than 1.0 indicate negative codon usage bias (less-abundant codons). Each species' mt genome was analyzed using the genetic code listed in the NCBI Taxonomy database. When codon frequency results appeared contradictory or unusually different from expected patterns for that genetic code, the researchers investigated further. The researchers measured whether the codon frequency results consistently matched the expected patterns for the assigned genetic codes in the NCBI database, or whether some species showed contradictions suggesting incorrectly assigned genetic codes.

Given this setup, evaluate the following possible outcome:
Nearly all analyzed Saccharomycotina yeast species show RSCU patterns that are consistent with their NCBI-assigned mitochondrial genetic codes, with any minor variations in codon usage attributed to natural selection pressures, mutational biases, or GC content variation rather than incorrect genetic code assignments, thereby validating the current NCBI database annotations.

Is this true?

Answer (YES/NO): NO